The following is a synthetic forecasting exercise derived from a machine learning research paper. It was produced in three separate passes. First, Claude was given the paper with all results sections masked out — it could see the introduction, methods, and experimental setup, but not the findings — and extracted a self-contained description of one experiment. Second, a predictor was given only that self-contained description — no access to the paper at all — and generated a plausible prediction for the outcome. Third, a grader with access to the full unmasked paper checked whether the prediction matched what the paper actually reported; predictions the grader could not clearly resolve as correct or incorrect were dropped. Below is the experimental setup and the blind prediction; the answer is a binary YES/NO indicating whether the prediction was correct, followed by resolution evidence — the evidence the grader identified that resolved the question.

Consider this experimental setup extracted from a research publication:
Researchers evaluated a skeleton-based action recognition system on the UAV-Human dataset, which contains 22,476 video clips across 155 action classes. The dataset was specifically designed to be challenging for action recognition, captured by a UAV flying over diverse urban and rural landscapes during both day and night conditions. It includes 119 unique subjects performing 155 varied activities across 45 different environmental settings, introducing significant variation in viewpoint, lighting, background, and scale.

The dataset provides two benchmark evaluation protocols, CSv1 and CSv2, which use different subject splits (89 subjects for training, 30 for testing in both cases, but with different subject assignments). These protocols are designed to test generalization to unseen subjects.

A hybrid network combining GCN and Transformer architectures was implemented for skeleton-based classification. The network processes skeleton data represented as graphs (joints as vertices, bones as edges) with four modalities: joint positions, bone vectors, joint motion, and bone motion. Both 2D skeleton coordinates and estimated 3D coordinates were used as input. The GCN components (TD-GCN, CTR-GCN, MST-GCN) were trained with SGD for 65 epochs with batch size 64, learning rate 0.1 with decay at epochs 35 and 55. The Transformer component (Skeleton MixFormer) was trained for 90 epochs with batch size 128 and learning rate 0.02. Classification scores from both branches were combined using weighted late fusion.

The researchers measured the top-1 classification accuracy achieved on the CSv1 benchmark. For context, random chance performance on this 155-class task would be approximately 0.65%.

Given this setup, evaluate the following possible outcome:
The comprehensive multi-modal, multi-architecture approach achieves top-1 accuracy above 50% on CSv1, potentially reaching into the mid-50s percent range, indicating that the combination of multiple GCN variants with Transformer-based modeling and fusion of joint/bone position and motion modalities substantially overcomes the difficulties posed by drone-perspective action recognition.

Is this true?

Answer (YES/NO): NO